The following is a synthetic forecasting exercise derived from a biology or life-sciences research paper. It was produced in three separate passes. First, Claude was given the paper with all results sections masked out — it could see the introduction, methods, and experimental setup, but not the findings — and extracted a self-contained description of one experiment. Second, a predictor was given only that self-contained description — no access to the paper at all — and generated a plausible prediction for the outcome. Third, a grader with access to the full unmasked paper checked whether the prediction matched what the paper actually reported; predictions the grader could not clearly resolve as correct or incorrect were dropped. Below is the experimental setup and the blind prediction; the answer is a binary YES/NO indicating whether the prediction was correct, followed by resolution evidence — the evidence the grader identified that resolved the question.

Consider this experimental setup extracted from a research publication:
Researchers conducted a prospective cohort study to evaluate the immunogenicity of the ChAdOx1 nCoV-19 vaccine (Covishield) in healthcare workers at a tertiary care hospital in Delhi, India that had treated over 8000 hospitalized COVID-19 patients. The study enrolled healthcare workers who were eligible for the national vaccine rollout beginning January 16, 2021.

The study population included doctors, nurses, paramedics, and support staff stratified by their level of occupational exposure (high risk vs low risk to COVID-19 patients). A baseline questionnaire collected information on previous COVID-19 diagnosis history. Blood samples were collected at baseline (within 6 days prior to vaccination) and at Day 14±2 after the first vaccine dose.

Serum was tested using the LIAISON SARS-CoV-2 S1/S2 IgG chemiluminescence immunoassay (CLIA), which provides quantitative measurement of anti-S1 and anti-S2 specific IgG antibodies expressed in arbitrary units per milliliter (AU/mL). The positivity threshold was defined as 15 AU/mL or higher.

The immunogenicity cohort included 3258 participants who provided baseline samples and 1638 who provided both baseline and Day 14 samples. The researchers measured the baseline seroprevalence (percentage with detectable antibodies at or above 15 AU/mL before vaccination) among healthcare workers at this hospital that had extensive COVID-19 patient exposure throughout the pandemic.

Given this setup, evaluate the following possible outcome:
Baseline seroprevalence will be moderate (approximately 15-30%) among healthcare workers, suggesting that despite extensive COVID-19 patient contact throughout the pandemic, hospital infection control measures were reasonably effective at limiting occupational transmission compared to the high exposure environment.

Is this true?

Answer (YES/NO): NO